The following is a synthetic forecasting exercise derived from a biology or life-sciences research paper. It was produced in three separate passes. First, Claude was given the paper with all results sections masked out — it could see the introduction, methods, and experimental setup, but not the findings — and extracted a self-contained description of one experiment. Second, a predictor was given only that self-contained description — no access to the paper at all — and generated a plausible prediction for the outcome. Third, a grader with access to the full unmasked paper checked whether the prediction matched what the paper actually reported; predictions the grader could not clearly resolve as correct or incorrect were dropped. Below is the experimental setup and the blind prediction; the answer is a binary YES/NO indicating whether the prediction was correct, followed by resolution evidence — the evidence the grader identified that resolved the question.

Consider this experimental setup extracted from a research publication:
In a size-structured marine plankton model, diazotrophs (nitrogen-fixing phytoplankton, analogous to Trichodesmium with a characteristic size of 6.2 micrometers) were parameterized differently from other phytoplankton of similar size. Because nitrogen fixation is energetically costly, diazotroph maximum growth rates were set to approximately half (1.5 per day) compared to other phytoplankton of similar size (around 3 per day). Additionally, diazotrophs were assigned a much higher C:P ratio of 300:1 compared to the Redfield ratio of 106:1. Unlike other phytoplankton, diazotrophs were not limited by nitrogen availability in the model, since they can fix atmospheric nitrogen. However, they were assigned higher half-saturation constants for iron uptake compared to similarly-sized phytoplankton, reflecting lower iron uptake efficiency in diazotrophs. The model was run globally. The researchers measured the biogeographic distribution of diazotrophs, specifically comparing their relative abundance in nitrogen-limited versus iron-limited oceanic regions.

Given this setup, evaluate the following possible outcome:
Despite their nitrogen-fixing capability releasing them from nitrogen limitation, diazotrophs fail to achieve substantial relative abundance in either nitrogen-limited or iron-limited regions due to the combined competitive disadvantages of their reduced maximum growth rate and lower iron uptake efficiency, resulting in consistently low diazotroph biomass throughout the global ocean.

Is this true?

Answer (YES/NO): NO